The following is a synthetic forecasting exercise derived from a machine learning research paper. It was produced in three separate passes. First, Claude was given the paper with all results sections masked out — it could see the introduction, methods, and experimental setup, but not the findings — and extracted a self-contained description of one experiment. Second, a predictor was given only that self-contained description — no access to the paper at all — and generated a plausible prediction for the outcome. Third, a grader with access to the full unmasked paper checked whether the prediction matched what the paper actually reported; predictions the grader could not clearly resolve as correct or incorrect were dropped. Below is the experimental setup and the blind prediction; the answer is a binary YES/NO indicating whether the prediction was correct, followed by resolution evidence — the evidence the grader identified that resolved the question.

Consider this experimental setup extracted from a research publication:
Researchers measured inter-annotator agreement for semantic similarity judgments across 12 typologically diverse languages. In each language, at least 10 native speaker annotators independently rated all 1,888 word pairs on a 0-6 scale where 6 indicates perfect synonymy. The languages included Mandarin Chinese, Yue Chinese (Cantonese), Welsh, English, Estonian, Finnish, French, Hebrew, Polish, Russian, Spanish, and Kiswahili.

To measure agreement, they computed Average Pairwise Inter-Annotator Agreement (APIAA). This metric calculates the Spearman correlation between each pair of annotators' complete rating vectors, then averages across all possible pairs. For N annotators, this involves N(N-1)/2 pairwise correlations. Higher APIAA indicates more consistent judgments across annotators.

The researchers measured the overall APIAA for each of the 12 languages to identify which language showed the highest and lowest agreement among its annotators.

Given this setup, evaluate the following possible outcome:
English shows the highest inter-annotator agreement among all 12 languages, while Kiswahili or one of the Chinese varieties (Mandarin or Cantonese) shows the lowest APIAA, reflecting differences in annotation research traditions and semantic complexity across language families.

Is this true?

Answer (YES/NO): NO